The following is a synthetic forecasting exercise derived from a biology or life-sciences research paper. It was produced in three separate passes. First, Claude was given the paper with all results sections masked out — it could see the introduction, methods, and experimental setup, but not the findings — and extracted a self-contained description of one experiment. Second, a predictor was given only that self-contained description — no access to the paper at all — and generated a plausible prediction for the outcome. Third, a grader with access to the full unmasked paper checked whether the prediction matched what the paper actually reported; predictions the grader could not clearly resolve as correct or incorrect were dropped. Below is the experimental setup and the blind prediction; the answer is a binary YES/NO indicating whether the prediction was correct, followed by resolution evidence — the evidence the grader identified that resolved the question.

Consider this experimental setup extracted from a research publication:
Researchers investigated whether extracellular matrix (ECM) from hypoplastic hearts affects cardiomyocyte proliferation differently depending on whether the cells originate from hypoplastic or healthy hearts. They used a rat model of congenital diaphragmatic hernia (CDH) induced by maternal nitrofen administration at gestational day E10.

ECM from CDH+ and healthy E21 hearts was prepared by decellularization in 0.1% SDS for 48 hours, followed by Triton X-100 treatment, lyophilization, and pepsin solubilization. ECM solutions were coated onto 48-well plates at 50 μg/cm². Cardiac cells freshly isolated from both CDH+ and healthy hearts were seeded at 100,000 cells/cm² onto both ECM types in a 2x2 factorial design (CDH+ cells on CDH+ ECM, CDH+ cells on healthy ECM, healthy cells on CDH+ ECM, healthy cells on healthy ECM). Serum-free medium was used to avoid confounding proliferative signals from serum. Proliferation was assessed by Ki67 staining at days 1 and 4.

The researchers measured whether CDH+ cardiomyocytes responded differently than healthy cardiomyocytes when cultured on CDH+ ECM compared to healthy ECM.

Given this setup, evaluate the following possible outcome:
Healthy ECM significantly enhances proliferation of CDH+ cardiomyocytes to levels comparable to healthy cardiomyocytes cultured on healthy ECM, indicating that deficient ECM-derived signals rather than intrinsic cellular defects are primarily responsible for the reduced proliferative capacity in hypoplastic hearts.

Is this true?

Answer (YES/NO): NO